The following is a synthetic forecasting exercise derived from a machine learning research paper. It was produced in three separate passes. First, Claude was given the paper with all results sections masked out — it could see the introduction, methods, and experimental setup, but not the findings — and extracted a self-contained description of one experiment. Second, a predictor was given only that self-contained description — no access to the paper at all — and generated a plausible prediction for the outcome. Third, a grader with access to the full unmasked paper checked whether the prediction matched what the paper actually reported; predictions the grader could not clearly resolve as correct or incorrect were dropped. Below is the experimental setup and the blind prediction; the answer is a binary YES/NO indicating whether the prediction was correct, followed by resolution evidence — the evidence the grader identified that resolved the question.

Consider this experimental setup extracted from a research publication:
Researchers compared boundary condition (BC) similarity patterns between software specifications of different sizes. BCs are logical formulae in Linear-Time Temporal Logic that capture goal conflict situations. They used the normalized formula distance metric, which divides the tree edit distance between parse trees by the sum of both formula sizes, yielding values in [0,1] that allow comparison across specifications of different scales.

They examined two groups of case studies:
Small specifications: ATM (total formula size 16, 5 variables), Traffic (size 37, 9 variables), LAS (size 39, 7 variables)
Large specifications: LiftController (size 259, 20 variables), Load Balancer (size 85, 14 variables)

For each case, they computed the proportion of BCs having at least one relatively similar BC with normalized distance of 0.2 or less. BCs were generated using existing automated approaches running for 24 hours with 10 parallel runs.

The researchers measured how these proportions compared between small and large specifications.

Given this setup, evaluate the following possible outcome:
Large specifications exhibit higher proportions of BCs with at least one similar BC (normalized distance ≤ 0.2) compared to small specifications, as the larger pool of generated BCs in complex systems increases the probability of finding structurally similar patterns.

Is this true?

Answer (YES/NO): NO